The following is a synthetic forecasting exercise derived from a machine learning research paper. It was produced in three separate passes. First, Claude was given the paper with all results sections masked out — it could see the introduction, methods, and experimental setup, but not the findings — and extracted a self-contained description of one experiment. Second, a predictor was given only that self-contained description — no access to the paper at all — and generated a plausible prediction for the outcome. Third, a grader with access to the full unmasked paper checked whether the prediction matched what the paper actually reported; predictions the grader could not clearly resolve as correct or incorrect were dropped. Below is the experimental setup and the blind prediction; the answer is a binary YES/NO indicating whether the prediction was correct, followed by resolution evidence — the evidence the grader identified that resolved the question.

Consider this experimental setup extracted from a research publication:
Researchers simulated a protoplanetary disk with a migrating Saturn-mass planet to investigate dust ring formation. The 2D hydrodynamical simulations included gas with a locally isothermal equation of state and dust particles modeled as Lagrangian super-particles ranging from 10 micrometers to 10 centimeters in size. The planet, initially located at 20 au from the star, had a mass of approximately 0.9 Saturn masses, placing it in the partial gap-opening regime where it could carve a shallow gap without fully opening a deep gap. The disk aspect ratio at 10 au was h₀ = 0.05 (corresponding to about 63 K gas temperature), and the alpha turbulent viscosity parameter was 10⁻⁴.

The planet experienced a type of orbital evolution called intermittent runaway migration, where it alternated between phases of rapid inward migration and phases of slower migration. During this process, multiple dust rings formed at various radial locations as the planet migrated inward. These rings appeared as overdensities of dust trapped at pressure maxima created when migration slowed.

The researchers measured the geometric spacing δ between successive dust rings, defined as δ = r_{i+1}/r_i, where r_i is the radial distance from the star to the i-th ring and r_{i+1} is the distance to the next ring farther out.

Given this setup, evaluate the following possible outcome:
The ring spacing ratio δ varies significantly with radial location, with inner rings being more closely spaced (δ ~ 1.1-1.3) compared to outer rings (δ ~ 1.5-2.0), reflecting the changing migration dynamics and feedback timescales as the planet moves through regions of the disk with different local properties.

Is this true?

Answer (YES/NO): NO